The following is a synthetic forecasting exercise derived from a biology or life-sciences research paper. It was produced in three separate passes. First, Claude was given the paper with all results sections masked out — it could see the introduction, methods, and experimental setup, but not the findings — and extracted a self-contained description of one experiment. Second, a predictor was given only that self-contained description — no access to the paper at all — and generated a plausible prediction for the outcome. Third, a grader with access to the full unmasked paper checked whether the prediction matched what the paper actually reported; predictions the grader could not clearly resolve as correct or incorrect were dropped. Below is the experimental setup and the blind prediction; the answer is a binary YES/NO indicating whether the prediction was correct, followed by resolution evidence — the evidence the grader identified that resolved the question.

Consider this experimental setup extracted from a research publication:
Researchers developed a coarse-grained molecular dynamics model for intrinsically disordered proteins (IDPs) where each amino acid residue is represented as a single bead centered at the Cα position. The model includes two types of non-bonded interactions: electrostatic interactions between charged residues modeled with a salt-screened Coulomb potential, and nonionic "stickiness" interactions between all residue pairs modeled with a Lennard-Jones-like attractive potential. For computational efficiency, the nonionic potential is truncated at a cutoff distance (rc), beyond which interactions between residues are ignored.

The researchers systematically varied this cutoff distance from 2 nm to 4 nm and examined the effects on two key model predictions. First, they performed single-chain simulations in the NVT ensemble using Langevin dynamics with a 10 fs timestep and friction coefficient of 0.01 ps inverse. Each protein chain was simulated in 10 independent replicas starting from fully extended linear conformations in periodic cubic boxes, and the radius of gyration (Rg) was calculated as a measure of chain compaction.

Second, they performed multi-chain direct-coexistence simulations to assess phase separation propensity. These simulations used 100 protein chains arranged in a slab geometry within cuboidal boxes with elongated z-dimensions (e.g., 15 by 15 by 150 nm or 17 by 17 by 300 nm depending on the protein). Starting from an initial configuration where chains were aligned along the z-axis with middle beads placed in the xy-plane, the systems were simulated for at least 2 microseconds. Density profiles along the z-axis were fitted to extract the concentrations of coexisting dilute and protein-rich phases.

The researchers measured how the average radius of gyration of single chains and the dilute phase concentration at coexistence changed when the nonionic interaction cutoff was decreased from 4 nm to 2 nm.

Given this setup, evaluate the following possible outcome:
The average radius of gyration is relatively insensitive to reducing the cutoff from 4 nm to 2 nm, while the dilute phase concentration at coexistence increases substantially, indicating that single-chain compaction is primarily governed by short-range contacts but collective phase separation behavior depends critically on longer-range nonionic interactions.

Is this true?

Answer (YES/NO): YES